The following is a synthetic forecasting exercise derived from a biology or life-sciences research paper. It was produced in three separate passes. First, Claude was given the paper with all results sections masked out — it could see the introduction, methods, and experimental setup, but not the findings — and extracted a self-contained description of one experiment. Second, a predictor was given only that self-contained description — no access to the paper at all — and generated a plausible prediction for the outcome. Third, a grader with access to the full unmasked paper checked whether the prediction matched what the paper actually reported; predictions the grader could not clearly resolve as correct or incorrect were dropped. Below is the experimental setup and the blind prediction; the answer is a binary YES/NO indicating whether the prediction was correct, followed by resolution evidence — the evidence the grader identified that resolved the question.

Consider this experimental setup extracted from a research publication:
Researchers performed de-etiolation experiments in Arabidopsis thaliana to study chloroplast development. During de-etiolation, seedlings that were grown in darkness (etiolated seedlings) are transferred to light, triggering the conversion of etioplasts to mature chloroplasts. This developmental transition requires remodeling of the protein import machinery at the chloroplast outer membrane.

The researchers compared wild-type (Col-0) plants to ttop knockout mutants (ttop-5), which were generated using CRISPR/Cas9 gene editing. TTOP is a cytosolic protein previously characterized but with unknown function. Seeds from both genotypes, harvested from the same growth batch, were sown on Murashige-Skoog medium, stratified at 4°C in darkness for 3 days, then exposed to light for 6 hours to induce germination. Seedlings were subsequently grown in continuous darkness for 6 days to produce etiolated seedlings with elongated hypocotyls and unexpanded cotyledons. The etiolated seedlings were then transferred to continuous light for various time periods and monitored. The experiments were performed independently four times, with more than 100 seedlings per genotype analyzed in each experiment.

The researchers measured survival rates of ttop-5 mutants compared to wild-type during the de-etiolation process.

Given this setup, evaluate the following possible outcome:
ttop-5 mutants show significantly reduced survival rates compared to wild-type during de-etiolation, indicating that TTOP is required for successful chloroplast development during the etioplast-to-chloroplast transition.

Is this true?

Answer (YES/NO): YES